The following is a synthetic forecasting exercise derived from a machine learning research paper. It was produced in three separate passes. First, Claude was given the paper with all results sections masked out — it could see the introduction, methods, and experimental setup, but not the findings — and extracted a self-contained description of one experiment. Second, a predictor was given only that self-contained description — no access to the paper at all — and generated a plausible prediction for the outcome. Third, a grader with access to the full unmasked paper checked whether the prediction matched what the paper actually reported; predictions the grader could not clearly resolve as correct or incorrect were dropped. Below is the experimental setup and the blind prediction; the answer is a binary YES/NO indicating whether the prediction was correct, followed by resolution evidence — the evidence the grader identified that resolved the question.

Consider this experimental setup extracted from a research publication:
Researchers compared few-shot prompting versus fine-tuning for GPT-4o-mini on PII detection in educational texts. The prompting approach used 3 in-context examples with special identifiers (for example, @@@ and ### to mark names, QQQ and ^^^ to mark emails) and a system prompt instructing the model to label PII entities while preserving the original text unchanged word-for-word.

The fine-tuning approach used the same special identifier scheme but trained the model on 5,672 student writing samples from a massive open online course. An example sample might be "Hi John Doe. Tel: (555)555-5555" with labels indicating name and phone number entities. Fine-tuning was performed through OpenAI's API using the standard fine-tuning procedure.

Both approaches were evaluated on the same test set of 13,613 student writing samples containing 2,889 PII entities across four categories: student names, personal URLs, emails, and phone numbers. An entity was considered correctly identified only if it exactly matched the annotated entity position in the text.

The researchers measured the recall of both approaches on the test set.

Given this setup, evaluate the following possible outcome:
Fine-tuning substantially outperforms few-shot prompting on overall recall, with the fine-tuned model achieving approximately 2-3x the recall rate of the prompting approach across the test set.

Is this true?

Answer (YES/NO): NO